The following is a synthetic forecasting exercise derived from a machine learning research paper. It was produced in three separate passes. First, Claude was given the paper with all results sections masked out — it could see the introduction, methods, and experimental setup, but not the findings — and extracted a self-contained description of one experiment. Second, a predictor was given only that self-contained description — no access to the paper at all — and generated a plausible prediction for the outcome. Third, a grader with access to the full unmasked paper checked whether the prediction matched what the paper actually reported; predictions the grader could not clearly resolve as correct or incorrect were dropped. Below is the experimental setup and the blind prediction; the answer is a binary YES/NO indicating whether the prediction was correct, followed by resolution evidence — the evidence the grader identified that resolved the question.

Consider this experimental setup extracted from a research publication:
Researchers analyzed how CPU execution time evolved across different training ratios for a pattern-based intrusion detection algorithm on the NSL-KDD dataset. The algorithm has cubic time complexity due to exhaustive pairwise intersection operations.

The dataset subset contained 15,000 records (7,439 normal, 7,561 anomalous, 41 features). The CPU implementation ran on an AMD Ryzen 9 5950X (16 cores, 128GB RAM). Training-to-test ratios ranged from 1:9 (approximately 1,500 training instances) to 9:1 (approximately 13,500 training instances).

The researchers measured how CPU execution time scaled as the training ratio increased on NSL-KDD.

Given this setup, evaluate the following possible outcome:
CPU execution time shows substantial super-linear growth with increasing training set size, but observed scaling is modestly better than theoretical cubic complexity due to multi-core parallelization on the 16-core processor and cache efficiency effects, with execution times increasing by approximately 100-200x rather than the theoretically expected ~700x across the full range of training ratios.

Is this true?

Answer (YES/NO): NO